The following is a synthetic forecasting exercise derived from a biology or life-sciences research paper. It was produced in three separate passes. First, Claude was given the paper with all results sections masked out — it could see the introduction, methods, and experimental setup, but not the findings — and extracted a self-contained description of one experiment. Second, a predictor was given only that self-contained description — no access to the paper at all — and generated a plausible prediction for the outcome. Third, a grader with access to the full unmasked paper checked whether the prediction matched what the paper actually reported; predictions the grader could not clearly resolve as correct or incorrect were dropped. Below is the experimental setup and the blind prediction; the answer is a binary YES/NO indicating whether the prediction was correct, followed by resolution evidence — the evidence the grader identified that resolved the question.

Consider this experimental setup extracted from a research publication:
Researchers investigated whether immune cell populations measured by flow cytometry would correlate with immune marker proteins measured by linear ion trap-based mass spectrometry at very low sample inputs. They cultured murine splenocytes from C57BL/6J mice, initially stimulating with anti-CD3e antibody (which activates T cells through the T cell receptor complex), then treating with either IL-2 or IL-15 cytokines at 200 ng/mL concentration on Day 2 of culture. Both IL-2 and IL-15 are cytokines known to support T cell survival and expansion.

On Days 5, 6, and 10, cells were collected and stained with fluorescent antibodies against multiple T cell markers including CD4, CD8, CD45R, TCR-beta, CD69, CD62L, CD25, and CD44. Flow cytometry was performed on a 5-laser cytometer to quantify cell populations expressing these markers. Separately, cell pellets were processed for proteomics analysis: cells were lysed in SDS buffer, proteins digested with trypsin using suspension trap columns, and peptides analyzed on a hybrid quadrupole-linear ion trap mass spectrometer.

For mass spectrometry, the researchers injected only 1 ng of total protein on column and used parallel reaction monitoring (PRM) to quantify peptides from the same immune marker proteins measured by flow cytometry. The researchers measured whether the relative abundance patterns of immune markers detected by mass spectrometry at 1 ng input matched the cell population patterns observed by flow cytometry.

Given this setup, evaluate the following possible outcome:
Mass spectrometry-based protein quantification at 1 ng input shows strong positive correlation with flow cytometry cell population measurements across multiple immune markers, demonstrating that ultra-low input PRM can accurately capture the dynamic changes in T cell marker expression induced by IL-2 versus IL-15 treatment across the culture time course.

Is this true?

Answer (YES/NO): NO